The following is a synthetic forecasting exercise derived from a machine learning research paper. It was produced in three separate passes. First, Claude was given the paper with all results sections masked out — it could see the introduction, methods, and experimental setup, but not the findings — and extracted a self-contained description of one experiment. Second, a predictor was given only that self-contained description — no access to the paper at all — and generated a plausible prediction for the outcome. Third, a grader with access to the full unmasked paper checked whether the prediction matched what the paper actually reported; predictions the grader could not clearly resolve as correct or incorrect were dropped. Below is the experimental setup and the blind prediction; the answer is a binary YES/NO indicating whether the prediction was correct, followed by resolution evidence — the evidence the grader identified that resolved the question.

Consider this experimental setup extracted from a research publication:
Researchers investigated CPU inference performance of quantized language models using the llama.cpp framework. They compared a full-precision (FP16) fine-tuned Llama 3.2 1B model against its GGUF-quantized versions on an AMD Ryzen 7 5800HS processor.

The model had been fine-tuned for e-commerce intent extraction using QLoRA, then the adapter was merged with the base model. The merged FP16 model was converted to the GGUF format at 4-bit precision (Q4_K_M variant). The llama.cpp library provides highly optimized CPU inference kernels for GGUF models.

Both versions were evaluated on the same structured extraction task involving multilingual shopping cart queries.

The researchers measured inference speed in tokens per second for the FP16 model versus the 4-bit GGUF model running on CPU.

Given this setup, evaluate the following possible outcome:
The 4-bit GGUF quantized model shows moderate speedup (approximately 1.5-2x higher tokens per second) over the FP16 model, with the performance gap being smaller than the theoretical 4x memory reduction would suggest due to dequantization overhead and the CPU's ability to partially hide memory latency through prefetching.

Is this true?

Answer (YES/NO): NO